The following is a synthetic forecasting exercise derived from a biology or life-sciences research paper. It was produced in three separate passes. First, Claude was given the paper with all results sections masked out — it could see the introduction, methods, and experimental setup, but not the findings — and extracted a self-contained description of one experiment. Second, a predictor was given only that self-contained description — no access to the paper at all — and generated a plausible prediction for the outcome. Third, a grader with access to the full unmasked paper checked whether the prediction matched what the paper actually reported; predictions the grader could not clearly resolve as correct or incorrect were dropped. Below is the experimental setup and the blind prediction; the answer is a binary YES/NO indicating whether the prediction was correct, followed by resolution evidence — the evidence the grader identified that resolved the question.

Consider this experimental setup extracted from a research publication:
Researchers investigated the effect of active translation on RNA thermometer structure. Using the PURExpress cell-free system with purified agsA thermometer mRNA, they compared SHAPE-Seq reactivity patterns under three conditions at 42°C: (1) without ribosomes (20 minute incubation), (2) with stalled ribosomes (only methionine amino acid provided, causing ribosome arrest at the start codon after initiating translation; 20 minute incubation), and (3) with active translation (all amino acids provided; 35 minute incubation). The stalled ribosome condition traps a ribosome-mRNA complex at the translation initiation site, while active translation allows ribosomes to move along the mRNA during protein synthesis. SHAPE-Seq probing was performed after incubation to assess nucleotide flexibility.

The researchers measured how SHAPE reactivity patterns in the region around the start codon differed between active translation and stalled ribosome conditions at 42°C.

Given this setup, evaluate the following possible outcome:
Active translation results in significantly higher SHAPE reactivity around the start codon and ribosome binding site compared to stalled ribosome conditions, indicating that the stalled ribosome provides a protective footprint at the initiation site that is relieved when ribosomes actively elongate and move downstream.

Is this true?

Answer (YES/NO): NO